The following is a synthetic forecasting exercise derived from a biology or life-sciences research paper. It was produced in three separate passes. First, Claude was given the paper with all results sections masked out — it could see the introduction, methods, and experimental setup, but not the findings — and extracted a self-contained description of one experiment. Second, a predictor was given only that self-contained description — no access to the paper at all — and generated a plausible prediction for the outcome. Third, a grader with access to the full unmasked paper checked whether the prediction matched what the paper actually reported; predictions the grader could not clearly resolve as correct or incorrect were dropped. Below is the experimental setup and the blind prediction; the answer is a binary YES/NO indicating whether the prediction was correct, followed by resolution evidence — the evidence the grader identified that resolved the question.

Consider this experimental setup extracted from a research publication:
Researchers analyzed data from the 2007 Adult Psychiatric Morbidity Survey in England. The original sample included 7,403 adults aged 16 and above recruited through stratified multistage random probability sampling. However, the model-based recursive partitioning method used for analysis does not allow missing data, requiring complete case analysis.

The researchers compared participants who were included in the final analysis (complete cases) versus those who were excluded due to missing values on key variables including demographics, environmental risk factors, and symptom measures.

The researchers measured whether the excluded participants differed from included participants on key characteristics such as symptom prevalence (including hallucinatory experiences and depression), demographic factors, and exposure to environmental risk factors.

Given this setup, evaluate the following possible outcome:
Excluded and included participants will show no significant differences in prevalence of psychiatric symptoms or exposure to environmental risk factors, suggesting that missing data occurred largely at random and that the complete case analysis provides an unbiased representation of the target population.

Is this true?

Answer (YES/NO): NO